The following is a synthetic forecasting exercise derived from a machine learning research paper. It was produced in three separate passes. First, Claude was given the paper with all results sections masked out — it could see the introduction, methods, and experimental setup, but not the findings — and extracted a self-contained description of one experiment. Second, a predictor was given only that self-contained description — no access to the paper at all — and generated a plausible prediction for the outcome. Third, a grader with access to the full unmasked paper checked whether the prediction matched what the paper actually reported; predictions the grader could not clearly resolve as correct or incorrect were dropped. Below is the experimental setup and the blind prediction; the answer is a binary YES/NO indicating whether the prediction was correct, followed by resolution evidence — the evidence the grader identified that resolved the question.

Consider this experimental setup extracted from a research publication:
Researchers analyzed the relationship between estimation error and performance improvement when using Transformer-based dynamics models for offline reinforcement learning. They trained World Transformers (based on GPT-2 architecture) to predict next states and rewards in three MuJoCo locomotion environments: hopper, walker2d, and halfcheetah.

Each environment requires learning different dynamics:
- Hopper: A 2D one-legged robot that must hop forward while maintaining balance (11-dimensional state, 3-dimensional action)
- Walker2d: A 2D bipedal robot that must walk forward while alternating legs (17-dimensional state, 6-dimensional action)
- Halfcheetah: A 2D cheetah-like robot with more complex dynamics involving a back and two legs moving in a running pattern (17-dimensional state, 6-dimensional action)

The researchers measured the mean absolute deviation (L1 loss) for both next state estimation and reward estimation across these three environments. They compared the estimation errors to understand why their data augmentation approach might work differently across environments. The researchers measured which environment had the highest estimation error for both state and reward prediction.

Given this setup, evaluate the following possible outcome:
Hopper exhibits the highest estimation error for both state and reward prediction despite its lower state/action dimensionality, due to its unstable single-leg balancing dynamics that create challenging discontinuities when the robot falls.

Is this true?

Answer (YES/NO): NO